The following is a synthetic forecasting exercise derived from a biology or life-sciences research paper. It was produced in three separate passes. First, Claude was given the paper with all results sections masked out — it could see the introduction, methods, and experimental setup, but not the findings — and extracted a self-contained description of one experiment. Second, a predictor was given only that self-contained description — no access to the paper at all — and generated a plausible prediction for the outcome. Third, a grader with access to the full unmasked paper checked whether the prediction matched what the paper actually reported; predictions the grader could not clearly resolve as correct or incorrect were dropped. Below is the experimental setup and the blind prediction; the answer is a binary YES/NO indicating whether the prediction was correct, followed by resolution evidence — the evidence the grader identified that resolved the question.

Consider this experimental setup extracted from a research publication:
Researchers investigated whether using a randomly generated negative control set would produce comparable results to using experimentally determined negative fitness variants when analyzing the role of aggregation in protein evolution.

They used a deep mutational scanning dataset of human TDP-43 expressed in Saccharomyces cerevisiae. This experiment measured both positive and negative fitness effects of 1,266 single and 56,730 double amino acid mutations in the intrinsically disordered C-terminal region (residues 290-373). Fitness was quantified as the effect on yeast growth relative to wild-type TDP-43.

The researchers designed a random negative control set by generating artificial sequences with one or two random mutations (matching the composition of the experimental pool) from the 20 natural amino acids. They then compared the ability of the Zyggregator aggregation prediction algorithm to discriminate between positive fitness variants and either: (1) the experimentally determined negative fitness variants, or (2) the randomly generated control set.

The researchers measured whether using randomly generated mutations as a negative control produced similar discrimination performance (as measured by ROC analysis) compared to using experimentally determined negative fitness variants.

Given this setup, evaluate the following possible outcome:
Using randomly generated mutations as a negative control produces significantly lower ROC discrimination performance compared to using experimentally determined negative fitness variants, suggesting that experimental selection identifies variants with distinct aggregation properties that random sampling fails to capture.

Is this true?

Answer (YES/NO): NO